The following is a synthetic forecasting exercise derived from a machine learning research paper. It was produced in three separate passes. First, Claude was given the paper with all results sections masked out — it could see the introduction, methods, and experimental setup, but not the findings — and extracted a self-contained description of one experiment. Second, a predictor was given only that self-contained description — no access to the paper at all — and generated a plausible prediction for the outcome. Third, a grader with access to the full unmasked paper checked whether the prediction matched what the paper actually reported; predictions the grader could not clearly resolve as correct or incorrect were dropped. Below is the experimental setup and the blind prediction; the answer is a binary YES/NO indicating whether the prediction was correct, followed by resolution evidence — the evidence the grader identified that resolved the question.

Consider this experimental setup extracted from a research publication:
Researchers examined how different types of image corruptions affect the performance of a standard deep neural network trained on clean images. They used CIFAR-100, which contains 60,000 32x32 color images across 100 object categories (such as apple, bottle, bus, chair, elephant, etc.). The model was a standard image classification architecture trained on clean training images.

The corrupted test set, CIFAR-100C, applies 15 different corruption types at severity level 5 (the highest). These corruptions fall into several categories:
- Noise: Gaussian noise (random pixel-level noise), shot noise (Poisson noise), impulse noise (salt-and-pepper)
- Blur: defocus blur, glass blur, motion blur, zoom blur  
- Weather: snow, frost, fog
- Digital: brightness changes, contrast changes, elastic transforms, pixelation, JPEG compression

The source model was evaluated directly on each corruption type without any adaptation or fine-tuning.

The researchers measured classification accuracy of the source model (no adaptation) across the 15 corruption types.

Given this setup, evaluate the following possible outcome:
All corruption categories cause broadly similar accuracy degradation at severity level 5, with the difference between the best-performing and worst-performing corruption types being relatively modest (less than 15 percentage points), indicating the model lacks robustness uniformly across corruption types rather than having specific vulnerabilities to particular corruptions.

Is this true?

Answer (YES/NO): NO